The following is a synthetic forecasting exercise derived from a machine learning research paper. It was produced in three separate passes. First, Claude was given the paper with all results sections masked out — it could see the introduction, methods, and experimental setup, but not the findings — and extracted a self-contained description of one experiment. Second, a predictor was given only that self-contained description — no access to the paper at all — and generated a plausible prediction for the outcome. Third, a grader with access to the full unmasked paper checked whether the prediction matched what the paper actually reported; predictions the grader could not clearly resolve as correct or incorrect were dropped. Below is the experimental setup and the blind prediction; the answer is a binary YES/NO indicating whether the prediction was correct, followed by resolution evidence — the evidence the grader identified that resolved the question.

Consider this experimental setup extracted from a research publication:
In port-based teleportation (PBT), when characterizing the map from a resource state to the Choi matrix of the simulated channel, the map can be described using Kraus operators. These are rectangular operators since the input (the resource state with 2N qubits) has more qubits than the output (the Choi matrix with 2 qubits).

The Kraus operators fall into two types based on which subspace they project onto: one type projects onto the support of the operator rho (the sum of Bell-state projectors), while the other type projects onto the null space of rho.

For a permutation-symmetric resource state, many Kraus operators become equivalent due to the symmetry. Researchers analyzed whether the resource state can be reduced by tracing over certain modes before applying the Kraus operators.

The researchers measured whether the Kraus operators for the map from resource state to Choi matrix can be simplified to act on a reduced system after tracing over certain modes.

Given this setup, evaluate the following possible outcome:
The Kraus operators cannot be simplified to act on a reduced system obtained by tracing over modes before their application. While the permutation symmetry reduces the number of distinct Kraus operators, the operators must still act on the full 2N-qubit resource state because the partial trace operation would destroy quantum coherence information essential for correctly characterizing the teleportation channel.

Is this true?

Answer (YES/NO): NO